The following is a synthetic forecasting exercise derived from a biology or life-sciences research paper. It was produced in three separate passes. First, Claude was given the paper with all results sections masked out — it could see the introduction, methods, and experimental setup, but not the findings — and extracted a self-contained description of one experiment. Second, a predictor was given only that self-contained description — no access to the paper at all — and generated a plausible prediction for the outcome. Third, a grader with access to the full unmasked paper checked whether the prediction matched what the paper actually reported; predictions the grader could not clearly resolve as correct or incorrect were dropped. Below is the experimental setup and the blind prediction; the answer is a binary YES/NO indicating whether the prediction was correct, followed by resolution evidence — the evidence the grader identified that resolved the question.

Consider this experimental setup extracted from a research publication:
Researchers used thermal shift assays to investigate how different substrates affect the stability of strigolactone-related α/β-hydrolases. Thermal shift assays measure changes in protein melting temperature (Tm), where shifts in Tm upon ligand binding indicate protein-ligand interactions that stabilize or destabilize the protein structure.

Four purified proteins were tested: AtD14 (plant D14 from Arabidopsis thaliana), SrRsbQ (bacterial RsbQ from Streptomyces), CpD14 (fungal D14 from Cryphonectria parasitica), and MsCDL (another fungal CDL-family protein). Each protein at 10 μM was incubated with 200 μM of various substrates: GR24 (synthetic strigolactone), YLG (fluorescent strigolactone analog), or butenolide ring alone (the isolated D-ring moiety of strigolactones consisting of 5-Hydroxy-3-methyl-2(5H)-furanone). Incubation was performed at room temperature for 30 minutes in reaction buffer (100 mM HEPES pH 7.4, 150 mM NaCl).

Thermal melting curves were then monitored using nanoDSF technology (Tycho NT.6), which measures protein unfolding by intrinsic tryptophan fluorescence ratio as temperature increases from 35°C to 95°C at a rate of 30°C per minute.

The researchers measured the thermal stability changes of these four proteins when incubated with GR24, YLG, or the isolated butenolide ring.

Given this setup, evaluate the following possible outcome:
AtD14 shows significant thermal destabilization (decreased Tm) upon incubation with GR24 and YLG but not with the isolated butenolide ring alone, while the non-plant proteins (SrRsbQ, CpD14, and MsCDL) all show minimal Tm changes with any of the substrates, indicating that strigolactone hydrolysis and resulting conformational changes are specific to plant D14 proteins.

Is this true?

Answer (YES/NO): NO